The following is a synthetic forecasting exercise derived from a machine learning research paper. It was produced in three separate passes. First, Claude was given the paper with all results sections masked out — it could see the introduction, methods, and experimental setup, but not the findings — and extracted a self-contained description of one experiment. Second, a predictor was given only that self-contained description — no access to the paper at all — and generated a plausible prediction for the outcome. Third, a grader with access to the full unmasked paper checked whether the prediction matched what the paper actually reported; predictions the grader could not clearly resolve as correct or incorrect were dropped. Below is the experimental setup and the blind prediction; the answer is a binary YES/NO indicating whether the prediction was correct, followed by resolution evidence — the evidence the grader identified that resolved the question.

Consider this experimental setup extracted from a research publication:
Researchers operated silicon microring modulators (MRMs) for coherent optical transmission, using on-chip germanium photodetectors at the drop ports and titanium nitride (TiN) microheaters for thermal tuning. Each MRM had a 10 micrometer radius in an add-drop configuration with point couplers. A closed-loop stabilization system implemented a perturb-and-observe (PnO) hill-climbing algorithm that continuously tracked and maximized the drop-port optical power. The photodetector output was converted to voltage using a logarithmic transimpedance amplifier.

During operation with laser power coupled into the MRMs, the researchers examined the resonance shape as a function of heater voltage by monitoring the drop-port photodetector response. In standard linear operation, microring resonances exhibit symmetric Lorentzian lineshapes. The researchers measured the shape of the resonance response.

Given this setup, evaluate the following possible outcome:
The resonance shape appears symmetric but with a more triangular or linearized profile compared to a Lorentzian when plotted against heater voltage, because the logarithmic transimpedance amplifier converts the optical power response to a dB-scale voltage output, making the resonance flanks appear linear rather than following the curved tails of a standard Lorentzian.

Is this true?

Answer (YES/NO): NO